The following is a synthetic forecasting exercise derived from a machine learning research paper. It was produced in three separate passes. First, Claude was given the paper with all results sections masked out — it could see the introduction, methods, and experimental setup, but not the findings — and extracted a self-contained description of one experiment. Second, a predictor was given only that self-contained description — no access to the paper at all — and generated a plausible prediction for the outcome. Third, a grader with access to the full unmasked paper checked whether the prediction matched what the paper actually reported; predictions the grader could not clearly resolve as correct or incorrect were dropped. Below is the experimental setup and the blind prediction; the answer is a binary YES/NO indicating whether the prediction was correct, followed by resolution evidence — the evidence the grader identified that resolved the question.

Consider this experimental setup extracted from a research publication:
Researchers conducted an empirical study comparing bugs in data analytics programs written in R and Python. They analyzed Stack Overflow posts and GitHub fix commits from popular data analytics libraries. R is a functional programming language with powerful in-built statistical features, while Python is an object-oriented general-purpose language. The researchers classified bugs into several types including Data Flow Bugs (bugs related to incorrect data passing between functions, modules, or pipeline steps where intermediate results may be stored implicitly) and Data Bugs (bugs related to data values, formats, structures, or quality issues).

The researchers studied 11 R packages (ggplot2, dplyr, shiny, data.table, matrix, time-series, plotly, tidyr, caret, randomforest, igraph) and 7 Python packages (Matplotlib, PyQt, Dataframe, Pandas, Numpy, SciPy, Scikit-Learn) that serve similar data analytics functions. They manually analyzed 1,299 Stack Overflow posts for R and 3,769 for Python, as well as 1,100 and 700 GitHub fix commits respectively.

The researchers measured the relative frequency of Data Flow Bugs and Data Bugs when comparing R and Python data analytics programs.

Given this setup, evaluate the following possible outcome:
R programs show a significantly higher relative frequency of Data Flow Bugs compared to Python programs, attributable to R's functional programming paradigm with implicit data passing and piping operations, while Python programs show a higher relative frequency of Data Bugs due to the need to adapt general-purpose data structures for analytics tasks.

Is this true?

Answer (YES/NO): YES